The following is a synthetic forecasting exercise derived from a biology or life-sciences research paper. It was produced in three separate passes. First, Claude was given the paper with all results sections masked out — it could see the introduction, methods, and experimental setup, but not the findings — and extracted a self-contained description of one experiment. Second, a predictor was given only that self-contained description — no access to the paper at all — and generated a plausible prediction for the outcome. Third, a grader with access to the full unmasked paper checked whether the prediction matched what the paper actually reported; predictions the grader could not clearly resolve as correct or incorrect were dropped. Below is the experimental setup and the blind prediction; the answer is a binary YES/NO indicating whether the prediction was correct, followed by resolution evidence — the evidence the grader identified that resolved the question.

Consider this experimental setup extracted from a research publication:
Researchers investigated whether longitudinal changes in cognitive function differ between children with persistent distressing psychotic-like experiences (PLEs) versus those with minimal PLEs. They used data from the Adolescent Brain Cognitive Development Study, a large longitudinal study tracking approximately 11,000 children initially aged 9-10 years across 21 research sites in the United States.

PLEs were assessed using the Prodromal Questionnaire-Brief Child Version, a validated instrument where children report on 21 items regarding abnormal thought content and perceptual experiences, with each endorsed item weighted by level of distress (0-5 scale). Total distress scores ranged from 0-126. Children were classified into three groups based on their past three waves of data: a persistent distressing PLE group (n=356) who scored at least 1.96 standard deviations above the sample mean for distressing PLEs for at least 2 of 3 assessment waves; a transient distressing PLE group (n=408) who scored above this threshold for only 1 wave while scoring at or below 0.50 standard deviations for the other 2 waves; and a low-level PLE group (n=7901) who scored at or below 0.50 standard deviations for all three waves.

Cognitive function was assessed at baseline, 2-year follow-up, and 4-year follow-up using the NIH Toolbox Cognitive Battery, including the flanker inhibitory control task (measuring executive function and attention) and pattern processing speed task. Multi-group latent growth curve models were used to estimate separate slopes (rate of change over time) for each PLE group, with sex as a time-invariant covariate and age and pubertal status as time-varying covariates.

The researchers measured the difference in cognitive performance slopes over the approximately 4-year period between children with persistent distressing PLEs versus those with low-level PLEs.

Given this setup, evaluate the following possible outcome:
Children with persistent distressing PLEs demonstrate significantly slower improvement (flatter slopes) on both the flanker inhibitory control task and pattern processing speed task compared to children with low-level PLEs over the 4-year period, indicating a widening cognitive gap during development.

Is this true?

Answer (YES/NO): NO